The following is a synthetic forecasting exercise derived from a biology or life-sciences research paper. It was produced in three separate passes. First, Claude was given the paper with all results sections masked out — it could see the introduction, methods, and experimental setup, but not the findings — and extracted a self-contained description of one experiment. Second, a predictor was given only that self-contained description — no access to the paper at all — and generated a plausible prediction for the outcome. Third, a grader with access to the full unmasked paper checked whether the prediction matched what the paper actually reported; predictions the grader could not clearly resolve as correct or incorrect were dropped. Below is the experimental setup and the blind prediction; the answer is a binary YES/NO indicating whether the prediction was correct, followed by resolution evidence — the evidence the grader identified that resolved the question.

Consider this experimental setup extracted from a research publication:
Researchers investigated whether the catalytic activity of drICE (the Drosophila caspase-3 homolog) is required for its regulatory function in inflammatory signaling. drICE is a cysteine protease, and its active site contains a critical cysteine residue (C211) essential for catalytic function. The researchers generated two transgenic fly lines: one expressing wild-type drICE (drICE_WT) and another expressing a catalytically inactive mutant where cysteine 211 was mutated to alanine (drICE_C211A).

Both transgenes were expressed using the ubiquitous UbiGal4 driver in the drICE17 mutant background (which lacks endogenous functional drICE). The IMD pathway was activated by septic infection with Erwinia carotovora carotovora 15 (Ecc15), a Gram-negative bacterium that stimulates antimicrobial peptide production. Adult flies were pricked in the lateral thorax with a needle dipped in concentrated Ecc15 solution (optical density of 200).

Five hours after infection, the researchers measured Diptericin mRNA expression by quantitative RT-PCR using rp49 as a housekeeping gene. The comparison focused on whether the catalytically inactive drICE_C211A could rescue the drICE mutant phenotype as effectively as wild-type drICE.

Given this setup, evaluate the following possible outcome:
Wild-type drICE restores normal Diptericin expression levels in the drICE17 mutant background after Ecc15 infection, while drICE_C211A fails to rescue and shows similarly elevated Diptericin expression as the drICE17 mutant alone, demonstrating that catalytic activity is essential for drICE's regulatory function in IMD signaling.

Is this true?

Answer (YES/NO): NO